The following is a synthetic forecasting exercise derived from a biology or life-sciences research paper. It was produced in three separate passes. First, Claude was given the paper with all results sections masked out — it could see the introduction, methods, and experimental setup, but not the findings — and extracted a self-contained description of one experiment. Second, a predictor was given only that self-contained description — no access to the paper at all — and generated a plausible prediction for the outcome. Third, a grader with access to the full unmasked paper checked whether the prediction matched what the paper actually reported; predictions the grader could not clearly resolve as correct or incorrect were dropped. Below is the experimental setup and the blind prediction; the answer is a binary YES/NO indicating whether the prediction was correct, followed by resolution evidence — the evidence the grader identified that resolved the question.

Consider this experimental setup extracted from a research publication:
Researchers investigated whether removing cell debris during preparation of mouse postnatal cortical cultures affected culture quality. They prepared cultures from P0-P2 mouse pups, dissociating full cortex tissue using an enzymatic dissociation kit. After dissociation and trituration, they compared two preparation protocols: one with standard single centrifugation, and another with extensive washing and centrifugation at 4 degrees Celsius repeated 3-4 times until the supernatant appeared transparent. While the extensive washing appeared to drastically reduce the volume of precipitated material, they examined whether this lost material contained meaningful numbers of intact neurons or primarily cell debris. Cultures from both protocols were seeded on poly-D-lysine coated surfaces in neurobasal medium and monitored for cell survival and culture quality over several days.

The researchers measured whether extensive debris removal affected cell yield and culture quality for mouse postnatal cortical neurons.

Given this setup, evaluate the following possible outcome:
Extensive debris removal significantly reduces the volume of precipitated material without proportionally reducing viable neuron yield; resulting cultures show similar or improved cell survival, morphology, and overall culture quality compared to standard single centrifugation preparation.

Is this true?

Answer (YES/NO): YES